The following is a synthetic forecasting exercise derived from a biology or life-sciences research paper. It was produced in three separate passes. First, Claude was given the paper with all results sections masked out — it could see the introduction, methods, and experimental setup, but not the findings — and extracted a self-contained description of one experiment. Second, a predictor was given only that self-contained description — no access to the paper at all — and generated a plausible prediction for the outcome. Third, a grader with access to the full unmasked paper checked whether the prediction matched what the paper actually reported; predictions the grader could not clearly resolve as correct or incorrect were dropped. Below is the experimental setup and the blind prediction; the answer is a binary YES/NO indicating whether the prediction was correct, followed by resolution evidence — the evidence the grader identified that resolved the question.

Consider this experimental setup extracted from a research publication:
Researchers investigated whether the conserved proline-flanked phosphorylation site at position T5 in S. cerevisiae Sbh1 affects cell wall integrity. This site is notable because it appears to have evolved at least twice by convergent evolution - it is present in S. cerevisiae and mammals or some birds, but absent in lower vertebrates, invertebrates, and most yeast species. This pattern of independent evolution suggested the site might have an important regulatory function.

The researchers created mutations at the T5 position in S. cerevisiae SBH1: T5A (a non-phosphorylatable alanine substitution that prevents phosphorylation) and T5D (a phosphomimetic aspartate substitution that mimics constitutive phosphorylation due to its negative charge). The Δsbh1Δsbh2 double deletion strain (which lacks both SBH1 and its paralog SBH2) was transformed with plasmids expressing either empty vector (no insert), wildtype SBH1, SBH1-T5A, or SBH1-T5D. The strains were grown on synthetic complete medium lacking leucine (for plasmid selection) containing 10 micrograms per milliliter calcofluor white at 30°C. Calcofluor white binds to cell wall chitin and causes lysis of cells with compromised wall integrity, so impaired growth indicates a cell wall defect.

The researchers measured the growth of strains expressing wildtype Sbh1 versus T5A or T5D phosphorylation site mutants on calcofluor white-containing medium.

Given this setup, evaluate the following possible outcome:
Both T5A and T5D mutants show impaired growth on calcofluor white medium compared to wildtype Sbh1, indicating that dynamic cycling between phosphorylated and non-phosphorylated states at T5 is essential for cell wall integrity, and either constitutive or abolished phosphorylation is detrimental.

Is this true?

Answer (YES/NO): NO